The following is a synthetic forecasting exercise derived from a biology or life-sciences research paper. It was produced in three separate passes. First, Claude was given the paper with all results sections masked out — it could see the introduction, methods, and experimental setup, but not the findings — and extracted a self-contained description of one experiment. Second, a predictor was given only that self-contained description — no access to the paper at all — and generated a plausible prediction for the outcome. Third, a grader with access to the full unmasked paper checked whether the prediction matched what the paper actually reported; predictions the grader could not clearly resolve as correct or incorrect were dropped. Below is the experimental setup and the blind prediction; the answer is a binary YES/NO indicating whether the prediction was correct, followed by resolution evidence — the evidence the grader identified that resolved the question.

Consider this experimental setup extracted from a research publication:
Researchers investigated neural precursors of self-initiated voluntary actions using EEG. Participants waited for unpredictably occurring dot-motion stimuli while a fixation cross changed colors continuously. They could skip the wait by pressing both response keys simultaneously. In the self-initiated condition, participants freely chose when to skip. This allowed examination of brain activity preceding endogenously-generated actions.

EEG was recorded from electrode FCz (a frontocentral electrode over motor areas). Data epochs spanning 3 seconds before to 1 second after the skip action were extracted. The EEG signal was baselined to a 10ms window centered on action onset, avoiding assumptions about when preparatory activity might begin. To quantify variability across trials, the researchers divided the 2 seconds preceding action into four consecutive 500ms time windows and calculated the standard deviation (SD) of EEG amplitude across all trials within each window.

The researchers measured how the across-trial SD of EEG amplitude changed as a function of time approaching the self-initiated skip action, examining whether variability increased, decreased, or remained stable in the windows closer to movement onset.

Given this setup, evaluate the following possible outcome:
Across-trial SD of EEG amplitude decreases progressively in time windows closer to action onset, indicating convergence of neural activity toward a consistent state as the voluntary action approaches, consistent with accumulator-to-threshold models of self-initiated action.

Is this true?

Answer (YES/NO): YES